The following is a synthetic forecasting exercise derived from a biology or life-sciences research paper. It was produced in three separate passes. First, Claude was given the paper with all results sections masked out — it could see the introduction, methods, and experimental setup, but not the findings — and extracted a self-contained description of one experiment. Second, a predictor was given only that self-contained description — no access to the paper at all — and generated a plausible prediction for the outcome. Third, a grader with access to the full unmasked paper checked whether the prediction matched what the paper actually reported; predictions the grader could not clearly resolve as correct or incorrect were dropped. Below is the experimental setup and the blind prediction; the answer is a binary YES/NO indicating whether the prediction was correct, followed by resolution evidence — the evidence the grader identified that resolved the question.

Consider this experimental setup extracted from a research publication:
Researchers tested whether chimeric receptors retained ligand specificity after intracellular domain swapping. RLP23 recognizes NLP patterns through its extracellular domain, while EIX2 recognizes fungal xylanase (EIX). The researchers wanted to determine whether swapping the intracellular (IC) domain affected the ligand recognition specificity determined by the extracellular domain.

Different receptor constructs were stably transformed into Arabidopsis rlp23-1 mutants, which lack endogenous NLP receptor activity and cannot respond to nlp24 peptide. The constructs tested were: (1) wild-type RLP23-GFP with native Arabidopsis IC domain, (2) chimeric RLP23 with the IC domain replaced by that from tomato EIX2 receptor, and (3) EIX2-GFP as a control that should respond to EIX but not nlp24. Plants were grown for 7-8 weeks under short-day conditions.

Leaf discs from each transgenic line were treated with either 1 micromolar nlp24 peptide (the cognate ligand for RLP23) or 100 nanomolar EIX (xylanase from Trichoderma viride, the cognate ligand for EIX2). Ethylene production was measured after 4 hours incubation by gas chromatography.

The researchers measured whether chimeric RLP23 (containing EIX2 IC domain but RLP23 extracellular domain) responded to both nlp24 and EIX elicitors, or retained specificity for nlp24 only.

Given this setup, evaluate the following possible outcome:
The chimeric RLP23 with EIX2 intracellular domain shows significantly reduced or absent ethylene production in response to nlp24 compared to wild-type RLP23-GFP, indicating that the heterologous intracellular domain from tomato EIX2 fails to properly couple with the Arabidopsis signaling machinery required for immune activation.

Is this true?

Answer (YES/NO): NO